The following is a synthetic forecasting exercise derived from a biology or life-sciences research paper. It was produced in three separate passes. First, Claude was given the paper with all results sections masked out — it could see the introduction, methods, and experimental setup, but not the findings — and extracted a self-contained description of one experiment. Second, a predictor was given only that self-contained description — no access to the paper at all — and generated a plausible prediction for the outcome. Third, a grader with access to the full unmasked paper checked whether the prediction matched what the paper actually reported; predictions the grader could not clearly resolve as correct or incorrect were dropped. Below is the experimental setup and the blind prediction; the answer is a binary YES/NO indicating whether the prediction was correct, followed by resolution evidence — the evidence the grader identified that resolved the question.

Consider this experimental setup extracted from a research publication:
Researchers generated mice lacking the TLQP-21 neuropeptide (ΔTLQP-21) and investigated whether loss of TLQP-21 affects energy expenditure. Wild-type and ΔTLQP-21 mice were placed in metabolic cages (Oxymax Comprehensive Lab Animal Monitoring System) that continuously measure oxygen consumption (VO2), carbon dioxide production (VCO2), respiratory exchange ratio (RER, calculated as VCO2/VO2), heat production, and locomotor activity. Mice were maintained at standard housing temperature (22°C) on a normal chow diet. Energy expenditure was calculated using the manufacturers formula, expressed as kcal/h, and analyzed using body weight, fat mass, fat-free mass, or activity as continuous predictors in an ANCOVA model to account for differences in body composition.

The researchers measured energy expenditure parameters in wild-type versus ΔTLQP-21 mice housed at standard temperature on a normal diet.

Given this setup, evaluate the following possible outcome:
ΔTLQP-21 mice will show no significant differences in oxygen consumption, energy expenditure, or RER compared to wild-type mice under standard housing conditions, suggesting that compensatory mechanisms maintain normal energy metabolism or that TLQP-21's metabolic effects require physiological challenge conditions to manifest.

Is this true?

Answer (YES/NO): YES